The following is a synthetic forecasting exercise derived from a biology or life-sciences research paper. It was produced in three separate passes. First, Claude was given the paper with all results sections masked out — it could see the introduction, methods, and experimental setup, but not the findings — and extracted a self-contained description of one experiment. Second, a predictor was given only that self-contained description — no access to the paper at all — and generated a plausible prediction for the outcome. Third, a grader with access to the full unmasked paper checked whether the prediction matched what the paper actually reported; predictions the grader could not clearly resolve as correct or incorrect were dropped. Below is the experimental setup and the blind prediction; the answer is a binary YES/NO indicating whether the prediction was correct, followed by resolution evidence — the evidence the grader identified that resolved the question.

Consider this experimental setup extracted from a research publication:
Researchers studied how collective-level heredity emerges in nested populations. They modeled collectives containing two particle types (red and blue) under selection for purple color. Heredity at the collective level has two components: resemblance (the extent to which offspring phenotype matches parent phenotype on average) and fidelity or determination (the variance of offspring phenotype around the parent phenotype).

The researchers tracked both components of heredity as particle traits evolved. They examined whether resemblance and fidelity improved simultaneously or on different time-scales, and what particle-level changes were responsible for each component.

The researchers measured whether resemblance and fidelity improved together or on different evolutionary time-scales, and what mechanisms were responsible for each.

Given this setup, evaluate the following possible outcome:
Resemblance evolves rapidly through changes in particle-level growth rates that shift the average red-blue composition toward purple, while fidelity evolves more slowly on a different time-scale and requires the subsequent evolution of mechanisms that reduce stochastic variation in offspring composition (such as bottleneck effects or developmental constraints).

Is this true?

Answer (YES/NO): NO